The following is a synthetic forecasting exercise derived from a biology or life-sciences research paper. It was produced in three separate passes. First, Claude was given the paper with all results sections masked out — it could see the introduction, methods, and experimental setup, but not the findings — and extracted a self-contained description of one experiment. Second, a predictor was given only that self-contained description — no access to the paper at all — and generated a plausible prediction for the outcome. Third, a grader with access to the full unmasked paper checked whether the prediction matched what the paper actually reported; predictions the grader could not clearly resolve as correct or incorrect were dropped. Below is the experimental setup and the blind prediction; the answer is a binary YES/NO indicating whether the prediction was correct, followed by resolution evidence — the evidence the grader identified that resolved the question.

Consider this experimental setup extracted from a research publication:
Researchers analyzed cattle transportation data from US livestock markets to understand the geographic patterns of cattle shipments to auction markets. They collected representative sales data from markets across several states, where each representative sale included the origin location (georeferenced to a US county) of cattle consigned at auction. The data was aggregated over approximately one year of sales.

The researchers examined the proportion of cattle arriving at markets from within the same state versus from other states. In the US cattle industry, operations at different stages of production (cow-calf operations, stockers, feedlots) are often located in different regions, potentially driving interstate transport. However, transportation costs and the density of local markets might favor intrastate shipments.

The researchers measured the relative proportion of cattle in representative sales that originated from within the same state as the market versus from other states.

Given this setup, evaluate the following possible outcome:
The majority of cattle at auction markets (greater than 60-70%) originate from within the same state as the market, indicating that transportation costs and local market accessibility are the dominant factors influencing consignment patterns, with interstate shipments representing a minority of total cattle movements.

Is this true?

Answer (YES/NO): YES